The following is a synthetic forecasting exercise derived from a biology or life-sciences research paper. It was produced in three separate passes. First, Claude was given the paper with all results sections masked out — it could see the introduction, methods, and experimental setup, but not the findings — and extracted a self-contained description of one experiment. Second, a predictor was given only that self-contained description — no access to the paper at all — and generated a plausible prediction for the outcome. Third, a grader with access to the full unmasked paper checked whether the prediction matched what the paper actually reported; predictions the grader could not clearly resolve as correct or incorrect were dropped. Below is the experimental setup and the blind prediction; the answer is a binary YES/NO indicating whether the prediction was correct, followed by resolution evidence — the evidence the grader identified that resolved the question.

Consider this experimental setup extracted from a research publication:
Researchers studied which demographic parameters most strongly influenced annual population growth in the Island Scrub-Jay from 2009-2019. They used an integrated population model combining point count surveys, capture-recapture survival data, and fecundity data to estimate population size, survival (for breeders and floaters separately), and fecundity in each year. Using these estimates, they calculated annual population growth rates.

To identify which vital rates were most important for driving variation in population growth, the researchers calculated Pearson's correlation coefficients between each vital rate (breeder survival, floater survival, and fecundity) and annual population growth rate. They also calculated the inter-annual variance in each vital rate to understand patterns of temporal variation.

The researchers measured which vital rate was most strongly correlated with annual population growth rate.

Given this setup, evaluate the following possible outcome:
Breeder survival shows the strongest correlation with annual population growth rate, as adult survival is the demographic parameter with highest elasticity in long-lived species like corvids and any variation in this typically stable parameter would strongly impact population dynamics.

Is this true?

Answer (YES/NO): NO